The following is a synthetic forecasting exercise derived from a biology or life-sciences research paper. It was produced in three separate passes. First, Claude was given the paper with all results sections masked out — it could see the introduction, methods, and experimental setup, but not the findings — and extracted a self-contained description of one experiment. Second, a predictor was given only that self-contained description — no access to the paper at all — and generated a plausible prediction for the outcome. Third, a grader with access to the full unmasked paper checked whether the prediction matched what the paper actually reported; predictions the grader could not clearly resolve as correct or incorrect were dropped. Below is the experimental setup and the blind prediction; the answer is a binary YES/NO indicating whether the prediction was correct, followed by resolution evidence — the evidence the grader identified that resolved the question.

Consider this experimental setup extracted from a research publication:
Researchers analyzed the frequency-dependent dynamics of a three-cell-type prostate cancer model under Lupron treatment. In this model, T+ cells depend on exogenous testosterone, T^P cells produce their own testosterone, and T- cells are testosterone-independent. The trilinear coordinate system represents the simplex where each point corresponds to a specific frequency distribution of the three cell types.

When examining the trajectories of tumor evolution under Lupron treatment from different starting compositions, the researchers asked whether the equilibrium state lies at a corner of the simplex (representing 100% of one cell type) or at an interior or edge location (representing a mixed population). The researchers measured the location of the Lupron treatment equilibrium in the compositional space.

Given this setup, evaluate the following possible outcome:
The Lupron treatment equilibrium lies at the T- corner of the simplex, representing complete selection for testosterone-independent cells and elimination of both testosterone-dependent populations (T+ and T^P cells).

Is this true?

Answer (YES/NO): NO